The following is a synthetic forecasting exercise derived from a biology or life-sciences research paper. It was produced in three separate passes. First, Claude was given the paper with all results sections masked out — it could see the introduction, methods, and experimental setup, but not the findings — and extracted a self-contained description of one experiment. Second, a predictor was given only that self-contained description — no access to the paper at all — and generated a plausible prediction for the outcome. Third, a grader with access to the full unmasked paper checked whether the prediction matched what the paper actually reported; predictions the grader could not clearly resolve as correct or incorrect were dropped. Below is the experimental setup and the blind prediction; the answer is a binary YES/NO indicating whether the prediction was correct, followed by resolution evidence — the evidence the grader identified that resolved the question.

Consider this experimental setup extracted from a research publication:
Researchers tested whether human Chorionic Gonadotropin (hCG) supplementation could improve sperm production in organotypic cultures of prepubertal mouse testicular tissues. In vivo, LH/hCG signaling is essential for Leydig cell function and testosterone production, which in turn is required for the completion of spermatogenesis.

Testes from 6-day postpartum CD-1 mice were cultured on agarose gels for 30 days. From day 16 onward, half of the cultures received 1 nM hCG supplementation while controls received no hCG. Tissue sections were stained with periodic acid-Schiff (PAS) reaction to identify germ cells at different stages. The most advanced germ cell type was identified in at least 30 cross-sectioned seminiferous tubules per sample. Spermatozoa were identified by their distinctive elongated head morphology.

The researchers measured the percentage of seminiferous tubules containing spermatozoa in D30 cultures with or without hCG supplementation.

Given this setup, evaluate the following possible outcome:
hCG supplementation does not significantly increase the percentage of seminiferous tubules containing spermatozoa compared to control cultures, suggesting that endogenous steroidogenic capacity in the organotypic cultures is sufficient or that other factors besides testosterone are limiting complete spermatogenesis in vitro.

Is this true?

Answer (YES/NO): YES